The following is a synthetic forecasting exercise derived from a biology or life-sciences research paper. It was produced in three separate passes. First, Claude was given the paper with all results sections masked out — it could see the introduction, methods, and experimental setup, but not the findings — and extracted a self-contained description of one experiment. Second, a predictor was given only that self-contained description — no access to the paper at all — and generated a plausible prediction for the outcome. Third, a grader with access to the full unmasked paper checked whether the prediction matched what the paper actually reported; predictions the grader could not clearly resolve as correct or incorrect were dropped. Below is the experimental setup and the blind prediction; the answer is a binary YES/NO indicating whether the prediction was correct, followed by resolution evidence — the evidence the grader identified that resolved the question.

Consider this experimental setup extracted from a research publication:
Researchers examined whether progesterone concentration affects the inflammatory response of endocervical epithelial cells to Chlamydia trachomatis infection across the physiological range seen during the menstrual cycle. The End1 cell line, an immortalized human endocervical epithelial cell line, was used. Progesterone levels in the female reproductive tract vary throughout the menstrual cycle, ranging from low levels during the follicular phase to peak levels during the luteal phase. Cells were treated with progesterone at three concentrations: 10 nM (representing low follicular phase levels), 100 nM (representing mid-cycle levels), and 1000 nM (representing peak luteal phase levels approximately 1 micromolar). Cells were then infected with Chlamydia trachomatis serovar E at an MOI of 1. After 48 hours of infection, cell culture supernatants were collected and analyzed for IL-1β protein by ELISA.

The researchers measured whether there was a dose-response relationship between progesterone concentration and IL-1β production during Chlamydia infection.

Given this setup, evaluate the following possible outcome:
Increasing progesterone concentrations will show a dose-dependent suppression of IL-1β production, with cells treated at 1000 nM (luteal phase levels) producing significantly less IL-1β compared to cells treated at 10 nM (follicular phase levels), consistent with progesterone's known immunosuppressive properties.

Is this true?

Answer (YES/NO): NO